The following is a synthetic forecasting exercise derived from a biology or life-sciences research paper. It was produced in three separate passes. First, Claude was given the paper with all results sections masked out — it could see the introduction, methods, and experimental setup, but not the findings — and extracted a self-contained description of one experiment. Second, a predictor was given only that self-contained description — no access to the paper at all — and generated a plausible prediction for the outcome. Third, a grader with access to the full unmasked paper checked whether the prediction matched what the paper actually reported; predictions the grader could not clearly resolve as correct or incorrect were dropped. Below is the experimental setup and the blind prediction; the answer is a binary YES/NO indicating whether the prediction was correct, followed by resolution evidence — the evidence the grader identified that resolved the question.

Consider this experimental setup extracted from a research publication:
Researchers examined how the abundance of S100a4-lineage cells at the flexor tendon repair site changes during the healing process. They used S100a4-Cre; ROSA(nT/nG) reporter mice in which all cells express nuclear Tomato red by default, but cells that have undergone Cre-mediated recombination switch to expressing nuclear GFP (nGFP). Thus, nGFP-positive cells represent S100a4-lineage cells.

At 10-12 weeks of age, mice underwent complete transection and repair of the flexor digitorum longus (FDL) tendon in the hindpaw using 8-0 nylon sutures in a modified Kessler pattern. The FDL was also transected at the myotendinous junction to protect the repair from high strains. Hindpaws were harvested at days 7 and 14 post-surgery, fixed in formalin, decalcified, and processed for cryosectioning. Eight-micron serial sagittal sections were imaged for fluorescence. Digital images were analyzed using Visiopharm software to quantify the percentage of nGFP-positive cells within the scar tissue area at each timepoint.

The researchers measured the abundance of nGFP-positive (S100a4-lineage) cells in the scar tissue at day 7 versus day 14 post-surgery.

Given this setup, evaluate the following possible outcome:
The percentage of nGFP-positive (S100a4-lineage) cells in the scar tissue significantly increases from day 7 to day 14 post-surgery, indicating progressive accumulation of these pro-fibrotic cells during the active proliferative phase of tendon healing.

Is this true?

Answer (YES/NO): NO